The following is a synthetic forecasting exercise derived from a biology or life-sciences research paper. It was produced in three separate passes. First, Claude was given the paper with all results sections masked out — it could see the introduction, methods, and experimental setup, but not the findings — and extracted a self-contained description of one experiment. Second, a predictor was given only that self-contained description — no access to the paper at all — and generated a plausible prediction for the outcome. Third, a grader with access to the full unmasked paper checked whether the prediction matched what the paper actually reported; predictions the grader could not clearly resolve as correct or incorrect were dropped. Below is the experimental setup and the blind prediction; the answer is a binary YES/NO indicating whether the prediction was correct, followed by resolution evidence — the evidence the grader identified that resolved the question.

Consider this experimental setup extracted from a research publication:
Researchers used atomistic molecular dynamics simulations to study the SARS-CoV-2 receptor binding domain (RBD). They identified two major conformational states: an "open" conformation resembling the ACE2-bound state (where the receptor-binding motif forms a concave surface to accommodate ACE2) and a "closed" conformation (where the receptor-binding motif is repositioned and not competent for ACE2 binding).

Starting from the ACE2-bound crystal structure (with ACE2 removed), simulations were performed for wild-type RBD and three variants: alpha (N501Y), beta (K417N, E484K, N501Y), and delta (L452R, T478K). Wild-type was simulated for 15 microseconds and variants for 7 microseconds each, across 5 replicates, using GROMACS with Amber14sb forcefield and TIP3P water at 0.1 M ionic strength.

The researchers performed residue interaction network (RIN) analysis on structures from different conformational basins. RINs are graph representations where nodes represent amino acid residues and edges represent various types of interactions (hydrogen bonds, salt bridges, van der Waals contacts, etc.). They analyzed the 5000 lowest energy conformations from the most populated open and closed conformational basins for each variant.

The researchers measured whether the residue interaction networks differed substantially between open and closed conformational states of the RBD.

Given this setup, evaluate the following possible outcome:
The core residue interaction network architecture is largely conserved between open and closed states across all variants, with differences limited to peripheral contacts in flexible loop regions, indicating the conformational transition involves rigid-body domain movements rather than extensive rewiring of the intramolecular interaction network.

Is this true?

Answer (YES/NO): NO